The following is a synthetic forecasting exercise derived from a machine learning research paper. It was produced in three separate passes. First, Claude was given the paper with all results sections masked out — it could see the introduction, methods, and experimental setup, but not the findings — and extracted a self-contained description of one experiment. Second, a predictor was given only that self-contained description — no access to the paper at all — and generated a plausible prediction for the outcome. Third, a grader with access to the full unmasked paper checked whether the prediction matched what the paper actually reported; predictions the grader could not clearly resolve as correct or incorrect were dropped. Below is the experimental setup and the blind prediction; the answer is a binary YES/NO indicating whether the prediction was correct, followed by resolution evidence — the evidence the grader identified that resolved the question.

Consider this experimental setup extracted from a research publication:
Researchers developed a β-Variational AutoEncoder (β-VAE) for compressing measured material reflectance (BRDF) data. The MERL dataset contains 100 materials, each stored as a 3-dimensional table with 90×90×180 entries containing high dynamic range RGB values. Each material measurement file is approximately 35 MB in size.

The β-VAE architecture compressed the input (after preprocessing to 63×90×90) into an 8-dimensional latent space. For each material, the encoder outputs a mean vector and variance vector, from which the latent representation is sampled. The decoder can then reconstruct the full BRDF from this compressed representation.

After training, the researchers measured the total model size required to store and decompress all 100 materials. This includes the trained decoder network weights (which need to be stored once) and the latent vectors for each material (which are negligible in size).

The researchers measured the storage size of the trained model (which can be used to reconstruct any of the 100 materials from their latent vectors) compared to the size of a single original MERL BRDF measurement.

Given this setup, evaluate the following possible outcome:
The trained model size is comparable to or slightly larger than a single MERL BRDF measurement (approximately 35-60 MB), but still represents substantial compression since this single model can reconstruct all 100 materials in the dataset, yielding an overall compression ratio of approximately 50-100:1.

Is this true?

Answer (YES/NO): NO